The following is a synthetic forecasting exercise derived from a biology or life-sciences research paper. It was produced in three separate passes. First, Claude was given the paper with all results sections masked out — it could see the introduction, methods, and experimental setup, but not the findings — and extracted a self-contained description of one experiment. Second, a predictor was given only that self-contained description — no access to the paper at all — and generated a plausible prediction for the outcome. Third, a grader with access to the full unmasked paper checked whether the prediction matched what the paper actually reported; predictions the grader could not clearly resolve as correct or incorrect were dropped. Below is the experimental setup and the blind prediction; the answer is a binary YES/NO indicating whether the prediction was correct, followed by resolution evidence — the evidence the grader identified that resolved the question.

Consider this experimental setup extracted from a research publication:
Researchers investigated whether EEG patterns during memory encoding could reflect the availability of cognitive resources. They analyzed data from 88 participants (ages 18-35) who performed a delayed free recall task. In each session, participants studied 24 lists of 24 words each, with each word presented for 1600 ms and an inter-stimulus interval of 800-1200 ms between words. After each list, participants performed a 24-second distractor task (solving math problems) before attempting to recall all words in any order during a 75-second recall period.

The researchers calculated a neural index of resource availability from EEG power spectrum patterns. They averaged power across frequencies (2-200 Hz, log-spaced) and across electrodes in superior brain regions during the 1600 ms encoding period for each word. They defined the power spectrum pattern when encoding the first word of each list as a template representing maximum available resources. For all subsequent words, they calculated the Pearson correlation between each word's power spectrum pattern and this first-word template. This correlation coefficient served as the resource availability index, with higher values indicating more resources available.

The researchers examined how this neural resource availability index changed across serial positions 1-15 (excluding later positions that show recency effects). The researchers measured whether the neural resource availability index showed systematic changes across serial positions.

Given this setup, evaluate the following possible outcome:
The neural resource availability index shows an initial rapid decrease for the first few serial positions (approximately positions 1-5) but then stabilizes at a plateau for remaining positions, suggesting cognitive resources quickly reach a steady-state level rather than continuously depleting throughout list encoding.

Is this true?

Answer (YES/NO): NO